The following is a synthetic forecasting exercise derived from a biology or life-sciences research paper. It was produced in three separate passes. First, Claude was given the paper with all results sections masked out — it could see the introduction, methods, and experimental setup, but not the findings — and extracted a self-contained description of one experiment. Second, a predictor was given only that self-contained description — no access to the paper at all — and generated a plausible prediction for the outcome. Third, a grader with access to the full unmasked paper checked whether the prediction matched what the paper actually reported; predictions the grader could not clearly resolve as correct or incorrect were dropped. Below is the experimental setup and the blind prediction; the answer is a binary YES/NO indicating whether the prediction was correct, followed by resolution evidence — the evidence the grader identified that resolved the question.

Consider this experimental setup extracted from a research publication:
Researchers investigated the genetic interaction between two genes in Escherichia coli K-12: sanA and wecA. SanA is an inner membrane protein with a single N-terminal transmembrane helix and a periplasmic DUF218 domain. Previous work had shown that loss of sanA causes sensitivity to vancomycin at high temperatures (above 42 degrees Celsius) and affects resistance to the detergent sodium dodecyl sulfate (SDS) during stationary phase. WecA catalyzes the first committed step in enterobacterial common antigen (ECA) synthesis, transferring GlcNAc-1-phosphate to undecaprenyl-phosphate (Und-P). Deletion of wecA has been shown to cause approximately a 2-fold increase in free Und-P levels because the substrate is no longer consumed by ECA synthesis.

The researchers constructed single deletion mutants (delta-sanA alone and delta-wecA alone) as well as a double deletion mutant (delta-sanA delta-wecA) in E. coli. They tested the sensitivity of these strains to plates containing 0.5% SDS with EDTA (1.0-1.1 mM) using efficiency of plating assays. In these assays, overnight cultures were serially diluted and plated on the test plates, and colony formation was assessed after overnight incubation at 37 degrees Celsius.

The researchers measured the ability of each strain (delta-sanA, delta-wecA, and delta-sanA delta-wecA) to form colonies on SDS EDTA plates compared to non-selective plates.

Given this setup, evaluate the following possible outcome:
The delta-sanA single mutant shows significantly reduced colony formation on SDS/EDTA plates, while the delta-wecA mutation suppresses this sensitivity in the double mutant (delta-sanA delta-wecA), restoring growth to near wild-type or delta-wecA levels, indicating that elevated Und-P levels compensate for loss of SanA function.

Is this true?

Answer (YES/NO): NO